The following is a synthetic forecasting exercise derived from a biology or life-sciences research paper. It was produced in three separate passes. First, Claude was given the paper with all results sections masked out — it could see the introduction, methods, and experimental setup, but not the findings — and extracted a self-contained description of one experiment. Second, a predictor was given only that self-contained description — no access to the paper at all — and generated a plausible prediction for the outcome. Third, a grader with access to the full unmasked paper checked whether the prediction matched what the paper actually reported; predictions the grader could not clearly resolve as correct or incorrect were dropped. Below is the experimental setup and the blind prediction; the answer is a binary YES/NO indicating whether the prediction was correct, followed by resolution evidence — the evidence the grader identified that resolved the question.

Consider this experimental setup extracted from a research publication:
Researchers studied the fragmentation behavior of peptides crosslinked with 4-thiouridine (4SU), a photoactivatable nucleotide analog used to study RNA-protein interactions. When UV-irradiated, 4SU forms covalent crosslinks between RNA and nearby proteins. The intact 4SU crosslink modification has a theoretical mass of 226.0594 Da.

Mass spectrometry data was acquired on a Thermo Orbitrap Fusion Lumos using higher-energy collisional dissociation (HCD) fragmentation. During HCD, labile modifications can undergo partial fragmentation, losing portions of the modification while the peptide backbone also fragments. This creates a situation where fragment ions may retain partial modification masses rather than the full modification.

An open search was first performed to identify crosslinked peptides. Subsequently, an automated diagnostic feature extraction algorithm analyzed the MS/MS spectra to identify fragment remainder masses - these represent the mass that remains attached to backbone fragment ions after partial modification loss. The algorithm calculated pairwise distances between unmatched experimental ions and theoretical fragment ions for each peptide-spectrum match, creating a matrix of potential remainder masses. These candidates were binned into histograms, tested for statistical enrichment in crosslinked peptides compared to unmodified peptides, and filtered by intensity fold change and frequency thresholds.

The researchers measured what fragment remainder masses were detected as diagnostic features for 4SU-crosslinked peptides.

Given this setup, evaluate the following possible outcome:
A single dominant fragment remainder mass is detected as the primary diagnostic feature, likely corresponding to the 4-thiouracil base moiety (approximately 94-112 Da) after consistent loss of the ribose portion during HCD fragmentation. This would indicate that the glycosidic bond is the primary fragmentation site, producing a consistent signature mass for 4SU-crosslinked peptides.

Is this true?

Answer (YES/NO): NO